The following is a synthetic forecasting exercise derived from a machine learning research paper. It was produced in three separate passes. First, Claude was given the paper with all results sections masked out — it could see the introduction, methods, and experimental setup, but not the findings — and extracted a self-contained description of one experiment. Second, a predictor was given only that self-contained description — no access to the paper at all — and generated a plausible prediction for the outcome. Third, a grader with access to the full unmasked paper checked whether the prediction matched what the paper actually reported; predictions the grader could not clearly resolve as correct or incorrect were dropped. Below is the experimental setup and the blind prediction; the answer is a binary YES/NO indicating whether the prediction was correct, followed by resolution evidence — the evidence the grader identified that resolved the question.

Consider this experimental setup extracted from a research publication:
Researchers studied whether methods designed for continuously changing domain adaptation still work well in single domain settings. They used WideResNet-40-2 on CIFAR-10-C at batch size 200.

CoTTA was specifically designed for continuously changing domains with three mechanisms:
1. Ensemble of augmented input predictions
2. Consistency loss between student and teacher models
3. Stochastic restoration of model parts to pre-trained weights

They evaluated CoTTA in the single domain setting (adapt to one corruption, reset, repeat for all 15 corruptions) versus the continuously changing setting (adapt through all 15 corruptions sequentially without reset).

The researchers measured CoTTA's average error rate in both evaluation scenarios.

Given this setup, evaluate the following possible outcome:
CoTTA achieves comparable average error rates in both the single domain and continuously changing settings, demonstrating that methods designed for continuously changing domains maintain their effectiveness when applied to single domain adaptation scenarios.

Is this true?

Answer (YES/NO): NO